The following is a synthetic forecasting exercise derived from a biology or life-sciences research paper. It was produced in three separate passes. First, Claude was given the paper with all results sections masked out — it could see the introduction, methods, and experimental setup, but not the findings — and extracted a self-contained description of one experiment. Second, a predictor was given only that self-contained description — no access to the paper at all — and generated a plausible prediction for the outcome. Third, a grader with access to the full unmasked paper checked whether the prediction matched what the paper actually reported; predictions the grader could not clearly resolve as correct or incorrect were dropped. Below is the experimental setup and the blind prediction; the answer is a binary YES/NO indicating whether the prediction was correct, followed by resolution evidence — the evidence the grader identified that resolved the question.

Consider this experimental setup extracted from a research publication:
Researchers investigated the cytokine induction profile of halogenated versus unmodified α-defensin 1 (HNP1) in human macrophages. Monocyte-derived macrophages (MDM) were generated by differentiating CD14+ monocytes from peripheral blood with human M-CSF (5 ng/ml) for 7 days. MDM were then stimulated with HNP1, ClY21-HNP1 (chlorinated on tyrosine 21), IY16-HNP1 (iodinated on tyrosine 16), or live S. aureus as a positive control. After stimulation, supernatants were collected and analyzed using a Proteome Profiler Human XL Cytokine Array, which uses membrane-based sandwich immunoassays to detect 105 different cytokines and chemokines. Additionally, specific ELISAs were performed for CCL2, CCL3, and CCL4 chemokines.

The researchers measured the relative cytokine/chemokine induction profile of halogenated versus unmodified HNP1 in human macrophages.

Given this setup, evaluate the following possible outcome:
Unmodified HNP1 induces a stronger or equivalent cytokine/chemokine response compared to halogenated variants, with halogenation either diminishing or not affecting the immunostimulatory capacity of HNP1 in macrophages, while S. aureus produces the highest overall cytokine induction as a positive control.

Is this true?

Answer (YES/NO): NO